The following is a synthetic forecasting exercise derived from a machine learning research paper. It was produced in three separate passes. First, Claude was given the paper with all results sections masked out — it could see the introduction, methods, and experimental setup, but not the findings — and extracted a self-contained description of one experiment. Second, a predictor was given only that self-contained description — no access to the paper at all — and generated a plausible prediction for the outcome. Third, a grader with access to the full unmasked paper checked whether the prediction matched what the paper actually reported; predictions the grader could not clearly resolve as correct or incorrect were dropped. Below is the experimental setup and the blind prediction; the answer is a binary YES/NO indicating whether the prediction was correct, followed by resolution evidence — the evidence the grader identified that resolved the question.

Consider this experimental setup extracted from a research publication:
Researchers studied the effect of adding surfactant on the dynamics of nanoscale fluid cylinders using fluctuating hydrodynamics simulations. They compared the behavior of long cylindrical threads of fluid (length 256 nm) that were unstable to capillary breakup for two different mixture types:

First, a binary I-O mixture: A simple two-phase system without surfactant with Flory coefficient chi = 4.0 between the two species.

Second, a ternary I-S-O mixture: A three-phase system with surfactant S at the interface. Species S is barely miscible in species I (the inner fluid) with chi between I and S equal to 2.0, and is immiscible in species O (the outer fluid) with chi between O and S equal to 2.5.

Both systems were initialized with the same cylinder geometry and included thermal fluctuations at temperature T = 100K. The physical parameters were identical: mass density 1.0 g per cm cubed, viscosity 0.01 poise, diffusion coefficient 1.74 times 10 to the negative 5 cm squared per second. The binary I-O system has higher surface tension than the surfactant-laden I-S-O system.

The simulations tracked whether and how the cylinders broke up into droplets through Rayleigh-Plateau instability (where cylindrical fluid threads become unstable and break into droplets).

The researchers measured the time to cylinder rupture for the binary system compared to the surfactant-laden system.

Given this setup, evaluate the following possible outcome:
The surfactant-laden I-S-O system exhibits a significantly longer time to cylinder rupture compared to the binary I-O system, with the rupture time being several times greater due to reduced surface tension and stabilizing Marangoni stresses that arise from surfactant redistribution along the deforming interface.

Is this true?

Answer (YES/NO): NO